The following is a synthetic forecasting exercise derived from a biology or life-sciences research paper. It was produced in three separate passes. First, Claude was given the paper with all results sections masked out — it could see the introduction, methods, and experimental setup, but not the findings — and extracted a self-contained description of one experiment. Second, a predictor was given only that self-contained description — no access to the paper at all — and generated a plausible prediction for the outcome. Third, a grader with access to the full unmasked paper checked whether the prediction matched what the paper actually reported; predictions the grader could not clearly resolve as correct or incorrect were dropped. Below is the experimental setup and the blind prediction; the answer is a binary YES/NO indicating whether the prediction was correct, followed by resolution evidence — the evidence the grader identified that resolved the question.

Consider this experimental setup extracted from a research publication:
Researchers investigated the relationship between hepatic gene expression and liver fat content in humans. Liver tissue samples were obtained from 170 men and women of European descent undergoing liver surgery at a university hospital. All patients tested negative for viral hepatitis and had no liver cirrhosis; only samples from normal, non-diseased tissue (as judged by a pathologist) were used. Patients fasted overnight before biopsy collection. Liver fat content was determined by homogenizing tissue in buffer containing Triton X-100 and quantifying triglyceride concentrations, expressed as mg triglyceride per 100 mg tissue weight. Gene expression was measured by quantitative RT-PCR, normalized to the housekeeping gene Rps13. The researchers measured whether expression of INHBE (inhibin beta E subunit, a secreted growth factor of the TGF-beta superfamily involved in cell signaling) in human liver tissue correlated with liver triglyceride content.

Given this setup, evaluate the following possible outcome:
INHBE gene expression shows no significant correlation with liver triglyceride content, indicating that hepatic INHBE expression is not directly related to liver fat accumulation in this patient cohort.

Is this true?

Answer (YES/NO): NO